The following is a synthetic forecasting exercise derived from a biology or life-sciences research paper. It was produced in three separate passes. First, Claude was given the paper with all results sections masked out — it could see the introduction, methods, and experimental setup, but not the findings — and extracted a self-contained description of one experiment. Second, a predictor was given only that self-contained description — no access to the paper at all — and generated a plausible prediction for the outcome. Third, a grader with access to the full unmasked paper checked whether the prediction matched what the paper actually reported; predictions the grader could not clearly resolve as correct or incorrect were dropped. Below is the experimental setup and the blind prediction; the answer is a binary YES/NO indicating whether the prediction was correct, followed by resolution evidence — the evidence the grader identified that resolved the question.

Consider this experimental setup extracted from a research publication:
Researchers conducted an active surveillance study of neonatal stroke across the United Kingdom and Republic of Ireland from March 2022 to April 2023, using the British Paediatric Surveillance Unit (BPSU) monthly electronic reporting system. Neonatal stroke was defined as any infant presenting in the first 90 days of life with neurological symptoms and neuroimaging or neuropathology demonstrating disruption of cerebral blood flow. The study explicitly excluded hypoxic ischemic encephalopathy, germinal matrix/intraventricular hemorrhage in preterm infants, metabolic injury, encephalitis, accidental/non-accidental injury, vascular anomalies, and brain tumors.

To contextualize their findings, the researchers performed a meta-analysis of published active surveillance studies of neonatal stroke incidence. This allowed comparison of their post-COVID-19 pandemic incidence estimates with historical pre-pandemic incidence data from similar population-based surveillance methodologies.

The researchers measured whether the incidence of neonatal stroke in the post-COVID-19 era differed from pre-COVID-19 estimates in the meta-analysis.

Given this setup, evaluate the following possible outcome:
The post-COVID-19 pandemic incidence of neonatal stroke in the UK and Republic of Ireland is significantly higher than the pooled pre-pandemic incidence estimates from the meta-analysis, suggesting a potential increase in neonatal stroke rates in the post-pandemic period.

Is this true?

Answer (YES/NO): NO